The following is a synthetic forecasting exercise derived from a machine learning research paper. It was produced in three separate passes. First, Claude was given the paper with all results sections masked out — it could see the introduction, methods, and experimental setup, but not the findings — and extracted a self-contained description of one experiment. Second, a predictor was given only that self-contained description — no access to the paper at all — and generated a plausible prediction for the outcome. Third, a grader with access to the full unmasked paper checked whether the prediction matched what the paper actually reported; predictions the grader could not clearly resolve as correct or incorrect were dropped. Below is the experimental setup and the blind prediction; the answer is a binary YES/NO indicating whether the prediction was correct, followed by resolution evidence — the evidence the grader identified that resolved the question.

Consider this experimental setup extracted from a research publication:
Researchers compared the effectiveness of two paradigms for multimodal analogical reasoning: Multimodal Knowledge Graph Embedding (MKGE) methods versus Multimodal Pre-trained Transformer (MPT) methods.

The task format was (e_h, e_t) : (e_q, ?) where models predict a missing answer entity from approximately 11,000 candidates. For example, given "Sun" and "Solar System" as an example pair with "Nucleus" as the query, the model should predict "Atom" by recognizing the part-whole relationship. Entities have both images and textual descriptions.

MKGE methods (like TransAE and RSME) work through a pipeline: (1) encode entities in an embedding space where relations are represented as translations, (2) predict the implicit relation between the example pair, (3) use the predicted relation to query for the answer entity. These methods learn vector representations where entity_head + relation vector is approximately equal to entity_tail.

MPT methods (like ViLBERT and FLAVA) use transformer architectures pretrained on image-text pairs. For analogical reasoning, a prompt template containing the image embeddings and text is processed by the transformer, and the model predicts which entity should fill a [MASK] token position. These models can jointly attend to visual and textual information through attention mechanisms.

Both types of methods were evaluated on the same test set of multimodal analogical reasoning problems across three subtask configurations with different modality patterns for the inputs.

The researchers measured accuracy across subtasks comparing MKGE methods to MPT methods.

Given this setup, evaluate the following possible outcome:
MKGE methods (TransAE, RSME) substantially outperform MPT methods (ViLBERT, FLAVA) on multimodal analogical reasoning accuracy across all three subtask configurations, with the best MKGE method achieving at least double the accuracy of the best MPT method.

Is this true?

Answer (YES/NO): NO